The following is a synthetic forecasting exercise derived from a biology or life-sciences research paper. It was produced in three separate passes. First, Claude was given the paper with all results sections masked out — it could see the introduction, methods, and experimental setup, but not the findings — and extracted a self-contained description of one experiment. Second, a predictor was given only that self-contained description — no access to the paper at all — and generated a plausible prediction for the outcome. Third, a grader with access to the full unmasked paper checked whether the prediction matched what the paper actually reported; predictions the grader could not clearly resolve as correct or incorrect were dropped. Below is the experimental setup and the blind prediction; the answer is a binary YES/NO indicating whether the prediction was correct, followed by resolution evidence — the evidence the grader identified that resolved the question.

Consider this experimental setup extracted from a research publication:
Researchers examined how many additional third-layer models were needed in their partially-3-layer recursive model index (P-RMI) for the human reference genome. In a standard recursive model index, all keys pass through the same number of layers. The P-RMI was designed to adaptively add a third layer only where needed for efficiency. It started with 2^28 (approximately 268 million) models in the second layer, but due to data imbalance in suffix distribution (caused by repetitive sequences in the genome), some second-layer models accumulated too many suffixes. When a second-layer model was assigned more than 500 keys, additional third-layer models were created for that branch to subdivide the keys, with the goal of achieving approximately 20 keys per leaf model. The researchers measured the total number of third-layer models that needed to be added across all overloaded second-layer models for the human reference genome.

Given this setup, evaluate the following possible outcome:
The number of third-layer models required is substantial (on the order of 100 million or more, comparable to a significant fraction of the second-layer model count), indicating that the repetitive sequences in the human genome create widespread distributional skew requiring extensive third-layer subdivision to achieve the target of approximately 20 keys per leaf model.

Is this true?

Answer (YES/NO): NO